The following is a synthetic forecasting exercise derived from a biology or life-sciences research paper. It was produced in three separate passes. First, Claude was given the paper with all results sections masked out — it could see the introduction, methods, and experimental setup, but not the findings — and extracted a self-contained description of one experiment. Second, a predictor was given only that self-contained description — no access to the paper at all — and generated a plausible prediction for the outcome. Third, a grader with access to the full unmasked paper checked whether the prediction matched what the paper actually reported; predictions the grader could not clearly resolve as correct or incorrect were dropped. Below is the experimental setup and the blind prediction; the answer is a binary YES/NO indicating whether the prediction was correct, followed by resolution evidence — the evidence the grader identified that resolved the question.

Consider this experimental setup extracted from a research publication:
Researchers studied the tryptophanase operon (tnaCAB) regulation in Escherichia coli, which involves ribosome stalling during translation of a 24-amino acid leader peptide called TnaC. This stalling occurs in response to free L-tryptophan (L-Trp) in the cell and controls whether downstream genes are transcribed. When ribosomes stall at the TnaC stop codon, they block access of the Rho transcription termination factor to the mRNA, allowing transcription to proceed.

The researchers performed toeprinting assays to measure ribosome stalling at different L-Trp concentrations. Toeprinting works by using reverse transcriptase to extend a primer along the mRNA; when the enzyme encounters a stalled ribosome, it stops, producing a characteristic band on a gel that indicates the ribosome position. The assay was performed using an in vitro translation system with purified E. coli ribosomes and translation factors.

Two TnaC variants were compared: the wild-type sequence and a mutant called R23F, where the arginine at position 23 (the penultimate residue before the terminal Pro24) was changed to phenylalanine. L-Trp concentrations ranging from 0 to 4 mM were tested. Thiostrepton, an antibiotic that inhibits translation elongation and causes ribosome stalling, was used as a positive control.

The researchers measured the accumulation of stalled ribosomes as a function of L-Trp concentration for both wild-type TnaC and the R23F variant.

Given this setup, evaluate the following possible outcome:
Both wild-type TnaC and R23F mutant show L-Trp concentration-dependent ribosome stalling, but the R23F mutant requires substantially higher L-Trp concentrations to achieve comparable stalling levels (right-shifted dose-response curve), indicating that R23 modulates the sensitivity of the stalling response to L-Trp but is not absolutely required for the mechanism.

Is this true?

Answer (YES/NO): NO